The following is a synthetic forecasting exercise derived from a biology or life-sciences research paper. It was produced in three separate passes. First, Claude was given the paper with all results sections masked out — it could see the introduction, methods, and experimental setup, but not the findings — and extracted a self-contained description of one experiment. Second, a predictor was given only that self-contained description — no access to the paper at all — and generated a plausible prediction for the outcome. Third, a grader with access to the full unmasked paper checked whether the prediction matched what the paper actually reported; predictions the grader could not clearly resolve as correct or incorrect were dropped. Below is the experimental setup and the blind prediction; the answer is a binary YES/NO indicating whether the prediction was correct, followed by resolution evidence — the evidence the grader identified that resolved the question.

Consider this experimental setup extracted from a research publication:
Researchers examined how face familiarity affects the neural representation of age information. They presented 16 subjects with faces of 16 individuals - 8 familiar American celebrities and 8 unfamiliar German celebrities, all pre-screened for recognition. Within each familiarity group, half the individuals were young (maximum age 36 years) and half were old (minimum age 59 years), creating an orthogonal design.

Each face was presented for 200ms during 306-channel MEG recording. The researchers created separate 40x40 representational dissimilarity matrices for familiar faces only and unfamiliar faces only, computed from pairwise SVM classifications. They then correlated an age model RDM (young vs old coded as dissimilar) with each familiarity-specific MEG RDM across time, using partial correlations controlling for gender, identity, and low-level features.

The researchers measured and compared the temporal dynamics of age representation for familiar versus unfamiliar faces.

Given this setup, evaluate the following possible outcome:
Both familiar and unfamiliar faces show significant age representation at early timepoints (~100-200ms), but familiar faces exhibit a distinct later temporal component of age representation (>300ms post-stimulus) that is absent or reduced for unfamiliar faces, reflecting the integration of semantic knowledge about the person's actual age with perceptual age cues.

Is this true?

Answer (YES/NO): NO